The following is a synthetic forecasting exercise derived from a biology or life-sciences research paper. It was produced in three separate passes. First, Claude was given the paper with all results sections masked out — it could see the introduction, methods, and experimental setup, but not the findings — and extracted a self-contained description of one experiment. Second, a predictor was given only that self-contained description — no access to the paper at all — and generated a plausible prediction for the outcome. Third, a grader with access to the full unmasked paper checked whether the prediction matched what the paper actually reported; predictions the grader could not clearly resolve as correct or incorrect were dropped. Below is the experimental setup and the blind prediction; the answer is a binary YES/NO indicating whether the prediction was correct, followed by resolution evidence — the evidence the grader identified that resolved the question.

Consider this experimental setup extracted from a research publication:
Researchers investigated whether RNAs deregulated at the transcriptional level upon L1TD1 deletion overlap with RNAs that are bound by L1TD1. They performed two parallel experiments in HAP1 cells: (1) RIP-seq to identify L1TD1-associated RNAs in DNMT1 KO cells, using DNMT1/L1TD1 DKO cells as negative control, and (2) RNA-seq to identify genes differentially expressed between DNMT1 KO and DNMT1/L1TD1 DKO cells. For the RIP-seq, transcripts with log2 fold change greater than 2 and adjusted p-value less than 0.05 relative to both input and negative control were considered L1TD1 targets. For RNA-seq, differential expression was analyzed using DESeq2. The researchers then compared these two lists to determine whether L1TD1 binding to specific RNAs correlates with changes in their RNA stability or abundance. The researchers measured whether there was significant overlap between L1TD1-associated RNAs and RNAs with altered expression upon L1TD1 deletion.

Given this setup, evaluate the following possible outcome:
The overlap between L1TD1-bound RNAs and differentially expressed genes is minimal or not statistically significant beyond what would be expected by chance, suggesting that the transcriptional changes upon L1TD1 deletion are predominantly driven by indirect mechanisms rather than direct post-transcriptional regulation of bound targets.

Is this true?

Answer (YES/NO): YES